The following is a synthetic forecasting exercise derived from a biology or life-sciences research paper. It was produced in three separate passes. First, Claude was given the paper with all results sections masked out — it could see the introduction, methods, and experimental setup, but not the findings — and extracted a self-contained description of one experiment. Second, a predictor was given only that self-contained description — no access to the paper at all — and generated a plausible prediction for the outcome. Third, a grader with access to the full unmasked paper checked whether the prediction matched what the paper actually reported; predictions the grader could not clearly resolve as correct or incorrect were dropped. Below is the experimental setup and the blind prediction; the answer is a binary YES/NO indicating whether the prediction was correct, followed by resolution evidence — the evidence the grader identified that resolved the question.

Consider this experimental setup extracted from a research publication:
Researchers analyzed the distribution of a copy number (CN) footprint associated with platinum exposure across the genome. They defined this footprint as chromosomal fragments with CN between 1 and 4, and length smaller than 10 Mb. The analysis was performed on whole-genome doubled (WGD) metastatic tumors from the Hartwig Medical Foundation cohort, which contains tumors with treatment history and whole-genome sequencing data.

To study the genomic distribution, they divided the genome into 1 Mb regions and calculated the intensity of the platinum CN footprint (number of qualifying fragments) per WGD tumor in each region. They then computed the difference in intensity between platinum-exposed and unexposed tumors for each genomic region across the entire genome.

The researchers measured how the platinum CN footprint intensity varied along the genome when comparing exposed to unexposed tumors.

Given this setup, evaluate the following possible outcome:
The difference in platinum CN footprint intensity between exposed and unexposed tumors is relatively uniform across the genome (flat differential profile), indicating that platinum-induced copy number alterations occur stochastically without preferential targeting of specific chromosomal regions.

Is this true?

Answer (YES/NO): YES